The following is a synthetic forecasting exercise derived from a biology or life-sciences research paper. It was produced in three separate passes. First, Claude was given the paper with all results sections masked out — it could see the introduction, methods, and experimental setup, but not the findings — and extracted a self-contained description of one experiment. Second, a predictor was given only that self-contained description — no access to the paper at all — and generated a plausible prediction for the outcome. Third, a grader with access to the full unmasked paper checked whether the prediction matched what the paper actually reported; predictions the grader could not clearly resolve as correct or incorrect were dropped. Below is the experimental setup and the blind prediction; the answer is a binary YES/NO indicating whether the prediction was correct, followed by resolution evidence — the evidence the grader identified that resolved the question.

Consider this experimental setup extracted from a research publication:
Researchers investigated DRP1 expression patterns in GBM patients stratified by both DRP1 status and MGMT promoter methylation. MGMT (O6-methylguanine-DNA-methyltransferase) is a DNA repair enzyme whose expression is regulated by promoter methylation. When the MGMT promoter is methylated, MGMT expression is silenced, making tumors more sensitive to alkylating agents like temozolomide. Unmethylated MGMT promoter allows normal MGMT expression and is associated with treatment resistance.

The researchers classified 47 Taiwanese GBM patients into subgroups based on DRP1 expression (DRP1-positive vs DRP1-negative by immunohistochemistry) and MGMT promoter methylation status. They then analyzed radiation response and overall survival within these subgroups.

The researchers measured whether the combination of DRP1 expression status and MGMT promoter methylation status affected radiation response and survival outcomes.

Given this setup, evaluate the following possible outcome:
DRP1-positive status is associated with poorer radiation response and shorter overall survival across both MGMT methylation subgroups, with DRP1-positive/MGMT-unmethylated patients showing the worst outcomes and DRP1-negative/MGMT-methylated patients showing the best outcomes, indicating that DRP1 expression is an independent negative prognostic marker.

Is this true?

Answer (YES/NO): NO